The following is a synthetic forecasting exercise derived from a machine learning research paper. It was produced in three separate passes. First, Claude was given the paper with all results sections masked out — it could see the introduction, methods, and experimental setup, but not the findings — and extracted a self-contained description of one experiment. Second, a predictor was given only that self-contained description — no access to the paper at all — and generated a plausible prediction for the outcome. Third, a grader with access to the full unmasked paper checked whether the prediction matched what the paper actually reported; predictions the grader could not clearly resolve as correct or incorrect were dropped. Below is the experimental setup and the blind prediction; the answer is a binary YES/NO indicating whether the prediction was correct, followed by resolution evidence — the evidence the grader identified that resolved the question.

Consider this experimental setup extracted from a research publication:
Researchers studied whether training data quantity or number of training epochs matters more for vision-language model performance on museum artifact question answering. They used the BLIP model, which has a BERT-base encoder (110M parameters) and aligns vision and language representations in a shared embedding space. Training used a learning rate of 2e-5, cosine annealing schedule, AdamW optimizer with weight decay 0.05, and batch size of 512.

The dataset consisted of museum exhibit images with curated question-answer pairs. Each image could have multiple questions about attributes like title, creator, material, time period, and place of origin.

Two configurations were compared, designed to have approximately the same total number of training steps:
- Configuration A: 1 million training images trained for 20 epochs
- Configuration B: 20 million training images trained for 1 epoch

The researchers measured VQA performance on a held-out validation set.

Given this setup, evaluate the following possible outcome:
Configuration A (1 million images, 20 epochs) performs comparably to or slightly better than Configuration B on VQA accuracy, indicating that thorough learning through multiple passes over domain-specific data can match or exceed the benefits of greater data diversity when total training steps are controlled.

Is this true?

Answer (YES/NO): NO